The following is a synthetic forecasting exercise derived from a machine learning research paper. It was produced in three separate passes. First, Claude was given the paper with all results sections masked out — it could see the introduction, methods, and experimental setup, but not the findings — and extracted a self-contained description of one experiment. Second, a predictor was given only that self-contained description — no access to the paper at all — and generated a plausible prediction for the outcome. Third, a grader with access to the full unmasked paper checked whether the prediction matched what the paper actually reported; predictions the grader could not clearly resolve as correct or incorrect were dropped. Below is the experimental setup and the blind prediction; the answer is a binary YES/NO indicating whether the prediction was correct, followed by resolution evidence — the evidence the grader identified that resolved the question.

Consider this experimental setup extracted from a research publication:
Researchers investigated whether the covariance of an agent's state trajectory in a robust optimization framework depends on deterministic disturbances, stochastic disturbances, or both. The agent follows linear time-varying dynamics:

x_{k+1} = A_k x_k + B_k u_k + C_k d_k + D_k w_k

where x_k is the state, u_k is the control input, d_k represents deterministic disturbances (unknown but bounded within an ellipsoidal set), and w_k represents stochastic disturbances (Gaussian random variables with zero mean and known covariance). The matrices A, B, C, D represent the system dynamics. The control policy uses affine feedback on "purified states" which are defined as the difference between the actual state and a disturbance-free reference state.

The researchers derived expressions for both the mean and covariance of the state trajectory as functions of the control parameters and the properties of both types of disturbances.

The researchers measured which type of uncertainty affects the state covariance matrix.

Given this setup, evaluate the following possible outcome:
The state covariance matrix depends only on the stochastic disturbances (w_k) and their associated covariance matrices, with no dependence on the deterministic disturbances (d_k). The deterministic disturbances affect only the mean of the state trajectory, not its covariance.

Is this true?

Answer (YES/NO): YES